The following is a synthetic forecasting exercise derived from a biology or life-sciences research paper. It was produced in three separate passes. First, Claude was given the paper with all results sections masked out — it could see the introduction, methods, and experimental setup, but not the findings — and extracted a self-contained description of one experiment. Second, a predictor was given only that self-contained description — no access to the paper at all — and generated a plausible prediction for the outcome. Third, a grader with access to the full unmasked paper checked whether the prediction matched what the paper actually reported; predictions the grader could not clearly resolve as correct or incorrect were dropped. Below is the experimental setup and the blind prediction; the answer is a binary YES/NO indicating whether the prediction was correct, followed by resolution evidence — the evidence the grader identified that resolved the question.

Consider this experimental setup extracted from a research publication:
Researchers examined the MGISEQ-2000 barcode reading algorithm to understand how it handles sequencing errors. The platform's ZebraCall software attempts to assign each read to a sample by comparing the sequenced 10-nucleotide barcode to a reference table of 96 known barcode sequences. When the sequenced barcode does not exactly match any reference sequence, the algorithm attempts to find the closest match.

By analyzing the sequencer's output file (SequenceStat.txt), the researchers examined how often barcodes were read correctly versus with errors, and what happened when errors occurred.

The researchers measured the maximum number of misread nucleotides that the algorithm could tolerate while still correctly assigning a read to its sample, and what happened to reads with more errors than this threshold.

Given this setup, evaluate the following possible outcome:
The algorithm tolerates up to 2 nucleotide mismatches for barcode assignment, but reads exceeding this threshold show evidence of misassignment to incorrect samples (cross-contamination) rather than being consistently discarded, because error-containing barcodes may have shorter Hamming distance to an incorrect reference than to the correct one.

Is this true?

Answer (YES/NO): NO